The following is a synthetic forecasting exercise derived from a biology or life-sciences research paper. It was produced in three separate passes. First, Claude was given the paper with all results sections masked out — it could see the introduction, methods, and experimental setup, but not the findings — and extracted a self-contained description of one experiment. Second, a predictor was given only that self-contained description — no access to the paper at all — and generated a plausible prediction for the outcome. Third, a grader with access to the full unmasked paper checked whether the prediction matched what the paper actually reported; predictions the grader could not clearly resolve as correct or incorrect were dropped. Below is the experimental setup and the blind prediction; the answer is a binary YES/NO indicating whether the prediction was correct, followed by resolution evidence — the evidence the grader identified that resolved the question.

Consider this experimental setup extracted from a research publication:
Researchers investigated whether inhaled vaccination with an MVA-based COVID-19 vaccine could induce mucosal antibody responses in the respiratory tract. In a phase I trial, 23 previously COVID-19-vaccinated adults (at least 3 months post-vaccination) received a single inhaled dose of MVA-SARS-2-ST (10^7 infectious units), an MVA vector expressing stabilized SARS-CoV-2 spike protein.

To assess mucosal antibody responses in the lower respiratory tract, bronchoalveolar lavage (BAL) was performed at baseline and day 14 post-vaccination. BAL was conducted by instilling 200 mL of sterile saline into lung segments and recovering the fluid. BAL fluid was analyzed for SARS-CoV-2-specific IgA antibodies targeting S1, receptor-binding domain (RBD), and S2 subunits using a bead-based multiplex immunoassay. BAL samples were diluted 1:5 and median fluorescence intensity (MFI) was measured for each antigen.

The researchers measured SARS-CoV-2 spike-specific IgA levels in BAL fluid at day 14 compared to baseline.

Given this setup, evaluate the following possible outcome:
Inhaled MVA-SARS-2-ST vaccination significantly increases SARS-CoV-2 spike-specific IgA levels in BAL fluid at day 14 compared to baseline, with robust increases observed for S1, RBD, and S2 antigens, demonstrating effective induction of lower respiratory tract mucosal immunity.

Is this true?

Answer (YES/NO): NO